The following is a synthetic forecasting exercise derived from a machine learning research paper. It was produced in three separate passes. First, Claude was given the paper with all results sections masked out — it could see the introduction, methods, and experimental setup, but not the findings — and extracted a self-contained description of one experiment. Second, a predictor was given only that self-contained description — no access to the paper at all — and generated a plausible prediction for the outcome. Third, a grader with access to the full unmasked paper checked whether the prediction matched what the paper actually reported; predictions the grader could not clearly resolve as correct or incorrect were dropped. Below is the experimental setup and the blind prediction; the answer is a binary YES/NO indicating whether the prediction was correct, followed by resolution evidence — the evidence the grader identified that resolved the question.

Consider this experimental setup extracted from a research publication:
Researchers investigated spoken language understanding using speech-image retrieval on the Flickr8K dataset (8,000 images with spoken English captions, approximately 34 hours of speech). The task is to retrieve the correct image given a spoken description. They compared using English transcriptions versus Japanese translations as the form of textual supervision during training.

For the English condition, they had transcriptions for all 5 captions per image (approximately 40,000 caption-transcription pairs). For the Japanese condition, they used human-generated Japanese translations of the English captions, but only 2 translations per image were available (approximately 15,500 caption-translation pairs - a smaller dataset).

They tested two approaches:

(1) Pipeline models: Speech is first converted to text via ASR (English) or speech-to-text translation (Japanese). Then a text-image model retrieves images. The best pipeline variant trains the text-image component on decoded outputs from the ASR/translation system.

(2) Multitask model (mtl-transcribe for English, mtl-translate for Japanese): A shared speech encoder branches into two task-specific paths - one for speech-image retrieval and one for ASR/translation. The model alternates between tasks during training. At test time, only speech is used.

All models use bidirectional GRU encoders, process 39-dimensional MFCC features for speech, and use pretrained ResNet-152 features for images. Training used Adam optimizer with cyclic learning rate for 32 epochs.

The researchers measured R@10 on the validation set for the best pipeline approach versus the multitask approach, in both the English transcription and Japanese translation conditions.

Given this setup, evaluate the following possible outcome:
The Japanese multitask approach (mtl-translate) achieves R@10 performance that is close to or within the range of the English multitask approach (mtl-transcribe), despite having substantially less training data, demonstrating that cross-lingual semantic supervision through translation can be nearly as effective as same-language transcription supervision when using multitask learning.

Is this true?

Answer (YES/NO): NO